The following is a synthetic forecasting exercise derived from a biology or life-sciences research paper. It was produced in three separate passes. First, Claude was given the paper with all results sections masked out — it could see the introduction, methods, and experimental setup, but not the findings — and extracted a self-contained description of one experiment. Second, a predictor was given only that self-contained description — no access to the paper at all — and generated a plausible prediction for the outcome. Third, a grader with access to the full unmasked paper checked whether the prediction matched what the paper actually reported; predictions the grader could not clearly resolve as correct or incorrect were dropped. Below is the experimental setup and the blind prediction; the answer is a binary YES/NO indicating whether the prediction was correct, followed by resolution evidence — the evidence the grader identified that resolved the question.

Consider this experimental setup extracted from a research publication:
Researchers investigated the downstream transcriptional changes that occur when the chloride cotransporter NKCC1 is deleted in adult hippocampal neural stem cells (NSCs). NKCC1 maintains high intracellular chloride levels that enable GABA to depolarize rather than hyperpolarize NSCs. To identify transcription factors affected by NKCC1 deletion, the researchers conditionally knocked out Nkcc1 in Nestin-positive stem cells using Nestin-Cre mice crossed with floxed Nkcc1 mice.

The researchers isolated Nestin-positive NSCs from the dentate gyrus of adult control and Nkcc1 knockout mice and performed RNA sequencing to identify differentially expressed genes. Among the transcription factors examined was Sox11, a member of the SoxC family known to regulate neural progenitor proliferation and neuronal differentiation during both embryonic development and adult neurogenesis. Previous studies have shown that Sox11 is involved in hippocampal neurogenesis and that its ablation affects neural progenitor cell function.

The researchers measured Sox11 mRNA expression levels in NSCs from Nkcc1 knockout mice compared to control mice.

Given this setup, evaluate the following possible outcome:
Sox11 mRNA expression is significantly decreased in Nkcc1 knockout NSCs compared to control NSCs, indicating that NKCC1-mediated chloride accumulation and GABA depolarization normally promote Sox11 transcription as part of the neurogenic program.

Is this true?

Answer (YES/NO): YES